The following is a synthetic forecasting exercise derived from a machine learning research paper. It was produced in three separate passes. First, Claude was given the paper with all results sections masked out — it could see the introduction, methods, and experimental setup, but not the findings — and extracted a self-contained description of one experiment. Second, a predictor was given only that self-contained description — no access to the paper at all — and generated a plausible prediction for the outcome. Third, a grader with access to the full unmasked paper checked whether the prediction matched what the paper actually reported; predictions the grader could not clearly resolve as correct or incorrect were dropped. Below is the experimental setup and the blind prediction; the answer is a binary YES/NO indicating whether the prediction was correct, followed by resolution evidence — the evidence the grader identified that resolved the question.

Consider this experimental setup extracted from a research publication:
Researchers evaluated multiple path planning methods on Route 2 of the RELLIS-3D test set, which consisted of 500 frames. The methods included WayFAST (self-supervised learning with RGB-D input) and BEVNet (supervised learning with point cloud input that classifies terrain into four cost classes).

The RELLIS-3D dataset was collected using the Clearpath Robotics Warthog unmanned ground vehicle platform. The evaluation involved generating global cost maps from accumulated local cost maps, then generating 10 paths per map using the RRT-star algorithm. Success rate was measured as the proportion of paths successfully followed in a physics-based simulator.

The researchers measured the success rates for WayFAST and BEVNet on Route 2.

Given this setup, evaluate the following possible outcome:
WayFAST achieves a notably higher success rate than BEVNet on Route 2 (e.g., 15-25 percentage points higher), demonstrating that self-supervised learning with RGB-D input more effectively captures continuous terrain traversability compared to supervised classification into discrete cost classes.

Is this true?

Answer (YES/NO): NO